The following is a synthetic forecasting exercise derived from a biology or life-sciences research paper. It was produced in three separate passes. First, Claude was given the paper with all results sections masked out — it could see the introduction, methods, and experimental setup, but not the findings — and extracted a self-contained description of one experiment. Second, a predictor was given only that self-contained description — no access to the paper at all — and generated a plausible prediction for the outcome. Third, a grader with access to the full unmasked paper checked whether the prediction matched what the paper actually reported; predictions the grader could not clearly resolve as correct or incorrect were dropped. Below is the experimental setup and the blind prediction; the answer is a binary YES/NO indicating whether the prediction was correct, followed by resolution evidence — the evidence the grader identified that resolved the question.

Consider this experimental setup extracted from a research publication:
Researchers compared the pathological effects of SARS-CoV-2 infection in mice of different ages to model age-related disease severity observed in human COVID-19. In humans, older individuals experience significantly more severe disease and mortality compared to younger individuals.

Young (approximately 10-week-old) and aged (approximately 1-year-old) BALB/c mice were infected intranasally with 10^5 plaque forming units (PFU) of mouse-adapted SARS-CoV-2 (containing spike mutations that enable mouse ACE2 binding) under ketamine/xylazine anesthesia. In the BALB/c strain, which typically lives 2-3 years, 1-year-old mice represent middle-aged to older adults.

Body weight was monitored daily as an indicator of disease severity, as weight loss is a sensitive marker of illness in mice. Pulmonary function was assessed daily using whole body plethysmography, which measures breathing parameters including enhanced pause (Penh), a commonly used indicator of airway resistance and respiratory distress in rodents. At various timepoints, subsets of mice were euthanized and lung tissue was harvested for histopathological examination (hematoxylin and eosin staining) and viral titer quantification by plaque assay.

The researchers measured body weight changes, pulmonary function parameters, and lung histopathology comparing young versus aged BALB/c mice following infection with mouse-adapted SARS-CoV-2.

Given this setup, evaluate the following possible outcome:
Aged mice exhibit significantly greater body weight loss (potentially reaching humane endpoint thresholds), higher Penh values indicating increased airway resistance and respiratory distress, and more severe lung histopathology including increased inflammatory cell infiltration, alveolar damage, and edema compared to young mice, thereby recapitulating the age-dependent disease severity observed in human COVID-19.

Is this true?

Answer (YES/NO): NO